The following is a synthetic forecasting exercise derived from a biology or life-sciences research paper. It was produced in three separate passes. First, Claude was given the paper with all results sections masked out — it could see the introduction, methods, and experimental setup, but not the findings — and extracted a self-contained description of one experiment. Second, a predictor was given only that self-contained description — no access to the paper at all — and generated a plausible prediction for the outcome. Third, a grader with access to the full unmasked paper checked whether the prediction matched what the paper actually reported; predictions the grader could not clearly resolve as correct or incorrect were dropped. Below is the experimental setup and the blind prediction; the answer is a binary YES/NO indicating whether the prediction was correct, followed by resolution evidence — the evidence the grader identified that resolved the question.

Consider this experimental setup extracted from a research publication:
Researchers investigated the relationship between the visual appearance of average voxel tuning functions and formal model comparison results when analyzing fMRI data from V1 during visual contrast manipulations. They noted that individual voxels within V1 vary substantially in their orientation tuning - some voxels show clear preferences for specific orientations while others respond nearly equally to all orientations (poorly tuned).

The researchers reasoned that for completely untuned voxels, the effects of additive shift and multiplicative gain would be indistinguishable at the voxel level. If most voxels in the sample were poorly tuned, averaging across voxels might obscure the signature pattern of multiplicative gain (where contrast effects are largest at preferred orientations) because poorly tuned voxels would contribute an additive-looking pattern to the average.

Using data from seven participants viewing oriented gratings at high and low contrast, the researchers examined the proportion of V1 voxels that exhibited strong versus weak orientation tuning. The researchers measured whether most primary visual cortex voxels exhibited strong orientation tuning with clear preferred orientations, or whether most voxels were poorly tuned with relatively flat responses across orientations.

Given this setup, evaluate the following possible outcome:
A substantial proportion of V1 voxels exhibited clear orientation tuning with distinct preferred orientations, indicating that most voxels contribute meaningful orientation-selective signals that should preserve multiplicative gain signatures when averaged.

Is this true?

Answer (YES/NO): NO